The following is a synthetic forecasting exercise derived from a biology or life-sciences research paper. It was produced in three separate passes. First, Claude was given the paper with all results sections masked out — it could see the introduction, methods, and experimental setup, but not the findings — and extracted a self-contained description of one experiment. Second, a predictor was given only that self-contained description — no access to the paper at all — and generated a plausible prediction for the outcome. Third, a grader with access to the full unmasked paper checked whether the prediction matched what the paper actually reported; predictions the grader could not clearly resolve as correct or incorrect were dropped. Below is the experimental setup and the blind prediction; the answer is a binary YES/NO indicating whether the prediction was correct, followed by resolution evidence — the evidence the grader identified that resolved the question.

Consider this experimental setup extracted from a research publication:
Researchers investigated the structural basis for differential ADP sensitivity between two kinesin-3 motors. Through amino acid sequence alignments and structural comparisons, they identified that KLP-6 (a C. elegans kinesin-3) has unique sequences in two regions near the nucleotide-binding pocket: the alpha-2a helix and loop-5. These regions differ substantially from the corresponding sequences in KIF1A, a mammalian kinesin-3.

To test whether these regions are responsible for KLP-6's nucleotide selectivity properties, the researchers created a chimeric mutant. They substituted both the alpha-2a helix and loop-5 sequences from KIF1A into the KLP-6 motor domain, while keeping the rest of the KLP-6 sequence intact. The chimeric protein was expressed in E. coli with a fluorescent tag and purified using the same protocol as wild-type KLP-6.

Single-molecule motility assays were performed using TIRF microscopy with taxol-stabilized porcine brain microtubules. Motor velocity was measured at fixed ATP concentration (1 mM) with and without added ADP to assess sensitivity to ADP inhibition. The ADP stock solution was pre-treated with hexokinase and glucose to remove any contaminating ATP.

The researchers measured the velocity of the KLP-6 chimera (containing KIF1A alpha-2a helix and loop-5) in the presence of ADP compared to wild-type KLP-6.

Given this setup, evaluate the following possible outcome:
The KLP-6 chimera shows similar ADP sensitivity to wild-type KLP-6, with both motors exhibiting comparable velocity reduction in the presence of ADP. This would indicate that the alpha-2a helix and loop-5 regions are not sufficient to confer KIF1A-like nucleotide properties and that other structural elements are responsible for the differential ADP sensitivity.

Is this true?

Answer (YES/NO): NO